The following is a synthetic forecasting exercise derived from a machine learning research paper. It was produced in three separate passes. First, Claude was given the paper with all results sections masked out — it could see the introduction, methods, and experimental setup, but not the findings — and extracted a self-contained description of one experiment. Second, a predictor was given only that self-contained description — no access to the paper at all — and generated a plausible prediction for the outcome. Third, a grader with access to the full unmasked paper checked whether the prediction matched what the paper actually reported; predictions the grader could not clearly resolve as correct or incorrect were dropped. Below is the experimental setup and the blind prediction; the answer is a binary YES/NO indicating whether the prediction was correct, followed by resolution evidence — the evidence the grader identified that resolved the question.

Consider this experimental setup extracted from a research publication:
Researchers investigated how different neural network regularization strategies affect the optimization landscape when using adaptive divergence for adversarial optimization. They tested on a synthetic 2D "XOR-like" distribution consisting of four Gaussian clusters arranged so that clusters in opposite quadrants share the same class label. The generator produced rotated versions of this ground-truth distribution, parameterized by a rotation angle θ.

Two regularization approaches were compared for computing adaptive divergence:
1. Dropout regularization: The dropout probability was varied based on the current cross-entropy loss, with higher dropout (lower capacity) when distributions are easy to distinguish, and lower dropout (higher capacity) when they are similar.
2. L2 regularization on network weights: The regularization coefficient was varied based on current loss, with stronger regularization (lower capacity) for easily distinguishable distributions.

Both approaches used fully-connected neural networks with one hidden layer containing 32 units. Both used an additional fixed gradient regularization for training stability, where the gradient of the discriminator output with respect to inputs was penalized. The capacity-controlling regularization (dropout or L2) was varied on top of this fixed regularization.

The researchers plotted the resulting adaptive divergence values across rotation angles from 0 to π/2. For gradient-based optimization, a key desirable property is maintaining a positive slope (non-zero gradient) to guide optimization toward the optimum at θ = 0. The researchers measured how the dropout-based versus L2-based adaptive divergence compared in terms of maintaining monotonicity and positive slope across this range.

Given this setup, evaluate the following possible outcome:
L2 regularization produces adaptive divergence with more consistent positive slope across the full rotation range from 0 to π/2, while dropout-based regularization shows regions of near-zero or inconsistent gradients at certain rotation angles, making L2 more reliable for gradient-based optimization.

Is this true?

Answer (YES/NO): YES